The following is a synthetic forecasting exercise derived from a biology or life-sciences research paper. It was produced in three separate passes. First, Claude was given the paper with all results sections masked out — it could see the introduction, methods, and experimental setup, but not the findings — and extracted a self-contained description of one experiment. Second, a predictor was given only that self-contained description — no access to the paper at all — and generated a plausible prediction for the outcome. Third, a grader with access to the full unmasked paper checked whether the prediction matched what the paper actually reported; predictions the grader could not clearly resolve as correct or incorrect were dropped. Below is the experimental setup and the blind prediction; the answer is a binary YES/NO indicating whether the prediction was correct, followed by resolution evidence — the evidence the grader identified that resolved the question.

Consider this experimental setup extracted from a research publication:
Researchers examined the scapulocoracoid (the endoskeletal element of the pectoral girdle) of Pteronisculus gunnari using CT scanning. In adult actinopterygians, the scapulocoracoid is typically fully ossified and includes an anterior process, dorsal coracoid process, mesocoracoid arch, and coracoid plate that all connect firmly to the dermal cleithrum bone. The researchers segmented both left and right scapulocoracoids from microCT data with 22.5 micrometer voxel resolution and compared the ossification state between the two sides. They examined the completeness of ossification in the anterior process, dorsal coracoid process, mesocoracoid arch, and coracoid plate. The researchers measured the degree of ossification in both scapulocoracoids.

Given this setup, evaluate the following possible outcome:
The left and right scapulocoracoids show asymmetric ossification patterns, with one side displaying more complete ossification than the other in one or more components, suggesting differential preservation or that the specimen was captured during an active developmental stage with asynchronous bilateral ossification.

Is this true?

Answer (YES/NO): NO